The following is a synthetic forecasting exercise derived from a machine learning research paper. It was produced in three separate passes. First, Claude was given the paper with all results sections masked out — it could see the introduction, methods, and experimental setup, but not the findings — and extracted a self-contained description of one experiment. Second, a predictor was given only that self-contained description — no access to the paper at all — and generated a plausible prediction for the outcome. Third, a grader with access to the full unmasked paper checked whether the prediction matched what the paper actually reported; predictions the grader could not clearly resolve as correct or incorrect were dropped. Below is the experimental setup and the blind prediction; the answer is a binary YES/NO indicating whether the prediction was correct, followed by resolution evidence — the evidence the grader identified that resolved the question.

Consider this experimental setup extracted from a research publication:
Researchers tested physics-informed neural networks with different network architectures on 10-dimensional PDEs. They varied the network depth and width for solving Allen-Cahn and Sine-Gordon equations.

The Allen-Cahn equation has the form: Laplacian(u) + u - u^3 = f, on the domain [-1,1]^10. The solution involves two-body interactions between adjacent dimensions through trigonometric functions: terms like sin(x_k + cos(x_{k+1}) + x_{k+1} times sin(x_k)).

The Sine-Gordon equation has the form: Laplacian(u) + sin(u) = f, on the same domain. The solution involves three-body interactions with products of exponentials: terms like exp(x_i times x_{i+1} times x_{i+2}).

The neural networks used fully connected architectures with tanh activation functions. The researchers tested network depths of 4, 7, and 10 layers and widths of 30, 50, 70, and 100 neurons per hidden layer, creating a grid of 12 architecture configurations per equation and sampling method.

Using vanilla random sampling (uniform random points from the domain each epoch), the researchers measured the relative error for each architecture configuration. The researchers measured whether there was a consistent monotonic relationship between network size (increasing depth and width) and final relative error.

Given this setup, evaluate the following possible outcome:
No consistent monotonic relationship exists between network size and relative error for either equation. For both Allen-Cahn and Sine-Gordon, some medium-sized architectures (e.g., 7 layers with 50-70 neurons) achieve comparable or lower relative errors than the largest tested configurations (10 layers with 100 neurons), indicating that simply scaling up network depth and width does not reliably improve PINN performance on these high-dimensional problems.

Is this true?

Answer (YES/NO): NO